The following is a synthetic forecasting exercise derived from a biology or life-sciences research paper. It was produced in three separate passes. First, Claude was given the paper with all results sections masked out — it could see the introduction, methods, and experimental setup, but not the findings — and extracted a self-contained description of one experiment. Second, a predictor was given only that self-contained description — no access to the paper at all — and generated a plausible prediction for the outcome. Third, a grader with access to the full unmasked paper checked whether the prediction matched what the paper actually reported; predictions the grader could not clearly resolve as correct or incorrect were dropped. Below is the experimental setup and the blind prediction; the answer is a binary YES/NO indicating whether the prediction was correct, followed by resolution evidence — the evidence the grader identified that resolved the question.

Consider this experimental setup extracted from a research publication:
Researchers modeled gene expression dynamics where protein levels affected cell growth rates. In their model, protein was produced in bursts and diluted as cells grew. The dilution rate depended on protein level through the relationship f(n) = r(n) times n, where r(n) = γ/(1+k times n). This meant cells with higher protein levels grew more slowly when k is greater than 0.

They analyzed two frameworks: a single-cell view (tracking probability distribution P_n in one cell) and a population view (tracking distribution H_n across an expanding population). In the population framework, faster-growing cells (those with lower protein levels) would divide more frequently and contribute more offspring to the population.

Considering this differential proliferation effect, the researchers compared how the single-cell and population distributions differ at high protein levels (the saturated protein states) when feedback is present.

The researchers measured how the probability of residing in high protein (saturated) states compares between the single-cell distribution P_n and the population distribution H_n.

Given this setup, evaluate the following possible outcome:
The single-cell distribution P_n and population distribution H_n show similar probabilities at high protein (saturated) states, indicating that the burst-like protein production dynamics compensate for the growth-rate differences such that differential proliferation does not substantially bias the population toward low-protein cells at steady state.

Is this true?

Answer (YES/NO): NO